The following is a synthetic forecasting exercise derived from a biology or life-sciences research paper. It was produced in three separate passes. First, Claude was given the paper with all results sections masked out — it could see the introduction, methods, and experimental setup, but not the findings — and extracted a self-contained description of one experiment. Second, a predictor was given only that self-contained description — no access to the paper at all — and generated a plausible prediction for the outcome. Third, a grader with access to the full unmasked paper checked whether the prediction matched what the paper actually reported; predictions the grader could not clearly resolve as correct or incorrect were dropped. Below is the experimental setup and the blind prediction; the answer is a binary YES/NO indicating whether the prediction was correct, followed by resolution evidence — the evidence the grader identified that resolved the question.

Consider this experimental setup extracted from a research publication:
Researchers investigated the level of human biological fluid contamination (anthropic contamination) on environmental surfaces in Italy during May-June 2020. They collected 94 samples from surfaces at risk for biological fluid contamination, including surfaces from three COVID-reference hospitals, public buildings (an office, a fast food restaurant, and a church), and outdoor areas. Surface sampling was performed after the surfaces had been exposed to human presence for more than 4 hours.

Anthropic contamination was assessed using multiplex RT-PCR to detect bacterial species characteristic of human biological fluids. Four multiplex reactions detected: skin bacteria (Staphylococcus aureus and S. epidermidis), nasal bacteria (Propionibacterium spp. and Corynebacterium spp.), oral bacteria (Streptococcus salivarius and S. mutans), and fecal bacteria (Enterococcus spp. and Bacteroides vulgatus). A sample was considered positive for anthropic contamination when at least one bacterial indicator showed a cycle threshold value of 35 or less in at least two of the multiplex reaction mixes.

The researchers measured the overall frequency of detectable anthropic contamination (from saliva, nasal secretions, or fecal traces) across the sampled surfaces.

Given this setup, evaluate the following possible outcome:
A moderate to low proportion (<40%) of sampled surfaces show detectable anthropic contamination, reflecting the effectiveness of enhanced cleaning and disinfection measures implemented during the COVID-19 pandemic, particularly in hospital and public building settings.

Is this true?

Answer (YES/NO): NO